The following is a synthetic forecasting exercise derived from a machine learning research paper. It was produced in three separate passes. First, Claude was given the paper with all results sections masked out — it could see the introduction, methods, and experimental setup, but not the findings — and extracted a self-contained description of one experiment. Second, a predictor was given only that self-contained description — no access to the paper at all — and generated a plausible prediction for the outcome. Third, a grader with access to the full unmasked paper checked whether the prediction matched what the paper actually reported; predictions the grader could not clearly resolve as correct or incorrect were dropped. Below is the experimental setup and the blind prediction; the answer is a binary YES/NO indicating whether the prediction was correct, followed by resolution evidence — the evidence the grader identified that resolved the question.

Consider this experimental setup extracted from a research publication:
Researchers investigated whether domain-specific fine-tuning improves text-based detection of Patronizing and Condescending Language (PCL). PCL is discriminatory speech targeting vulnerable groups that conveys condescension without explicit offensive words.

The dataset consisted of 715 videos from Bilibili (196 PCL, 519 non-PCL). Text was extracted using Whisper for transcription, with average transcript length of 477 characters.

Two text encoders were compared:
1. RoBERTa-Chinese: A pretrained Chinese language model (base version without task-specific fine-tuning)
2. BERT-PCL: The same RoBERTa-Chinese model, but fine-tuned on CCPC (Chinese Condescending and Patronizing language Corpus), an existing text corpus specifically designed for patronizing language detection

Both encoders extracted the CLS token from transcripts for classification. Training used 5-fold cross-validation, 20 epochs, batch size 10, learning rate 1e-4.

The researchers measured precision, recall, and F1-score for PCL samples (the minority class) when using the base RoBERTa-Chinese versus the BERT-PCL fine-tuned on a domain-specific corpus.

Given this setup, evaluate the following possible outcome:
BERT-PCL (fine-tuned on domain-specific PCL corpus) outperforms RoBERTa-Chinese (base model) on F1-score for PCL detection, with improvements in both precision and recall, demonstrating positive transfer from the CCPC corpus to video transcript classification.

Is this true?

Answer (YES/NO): YES